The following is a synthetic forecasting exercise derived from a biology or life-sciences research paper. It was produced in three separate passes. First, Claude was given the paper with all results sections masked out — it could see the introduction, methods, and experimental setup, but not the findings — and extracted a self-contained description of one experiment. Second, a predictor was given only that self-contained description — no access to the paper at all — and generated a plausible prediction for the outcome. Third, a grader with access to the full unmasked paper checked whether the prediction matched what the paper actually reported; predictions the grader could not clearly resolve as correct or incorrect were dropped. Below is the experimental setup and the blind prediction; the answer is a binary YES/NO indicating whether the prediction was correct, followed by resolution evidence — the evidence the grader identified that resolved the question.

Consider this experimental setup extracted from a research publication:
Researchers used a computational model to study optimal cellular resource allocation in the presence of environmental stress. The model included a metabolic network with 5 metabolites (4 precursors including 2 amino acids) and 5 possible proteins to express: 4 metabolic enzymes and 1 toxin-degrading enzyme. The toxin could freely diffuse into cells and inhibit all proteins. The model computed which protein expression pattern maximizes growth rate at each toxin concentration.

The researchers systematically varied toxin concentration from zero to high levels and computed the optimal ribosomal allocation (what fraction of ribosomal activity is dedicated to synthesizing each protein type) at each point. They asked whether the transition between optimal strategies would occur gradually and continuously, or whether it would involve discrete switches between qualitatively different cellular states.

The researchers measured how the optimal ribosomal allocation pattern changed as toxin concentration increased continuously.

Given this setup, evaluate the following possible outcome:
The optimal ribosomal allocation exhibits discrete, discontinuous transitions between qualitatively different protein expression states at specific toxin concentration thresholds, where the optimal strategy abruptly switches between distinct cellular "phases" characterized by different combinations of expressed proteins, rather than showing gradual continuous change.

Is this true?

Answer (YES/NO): YES